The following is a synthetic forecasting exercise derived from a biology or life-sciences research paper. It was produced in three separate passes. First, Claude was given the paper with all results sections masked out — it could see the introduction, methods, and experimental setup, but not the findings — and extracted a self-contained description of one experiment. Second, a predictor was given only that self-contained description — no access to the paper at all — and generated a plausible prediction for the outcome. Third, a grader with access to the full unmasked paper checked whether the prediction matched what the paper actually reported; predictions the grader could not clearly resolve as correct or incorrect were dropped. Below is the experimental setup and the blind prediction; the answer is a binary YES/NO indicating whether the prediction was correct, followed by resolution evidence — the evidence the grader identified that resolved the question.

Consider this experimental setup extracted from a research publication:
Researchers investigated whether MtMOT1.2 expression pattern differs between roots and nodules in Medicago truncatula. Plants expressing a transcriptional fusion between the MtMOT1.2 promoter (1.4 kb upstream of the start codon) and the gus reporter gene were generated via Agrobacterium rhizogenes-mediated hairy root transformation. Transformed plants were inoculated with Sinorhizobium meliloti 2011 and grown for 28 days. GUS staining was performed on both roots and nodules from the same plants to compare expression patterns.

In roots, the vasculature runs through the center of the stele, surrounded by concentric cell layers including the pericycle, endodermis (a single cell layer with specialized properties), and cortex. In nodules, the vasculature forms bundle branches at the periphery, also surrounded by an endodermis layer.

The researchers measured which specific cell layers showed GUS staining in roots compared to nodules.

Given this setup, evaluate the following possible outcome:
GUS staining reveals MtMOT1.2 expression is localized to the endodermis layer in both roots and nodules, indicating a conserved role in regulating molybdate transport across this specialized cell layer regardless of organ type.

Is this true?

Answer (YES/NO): YES